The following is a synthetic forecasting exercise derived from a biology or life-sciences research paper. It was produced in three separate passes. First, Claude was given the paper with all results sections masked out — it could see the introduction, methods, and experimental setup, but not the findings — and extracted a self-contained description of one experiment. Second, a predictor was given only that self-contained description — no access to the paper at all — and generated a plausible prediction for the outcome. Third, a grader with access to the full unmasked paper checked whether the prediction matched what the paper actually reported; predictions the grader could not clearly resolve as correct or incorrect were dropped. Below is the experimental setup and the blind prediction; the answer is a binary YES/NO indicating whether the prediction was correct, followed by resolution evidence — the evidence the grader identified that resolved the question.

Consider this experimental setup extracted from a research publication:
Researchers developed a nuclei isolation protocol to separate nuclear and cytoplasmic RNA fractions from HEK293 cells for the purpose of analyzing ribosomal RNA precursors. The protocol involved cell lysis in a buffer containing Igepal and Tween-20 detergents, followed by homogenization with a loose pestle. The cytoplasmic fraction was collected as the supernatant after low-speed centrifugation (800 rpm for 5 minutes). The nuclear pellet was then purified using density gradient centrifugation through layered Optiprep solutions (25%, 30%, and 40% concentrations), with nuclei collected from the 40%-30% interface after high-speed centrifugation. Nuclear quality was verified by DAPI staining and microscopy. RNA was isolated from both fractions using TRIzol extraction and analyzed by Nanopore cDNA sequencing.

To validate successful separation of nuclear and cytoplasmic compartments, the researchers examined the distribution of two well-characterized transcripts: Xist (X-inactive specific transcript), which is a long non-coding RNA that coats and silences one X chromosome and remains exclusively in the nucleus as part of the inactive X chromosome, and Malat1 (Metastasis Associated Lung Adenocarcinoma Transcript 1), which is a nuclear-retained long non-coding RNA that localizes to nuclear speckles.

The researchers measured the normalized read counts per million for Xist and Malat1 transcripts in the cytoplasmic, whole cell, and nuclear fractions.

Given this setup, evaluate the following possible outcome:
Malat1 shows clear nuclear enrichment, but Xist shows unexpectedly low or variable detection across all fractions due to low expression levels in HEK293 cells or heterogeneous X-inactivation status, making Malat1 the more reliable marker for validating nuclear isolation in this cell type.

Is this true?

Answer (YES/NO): NO